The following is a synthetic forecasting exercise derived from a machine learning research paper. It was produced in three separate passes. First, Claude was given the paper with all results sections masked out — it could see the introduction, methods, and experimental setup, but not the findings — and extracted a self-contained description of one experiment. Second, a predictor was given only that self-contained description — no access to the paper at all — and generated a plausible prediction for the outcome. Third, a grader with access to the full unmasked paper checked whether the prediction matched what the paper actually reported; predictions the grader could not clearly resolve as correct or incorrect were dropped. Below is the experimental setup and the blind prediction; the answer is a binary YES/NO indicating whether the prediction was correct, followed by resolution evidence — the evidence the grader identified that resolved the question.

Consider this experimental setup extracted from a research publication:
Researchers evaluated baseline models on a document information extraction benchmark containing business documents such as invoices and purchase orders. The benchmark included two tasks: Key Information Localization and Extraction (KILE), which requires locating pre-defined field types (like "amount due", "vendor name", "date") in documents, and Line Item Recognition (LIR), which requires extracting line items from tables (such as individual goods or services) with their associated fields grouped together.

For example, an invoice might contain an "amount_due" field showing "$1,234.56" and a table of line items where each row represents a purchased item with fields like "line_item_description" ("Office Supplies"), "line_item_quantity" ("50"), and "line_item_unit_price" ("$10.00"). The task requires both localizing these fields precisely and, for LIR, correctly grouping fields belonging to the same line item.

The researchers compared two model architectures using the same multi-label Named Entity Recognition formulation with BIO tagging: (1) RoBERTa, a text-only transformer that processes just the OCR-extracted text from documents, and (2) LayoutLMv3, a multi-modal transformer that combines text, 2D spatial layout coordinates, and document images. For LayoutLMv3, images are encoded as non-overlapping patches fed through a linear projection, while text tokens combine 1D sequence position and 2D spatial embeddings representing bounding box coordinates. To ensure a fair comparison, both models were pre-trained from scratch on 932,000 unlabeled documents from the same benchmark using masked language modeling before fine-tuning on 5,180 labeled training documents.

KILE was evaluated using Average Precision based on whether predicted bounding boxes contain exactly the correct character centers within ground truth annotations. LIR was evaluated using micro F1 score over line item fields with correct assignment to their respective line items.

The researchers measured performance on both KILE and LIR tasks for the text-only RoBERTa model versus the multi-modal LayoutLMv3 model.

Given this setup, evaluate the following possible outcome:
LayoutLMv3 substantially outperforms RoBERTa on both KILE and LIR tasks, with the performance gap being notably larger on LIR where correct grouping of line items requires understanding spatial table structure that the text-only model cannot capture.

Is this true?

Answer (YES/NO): NO